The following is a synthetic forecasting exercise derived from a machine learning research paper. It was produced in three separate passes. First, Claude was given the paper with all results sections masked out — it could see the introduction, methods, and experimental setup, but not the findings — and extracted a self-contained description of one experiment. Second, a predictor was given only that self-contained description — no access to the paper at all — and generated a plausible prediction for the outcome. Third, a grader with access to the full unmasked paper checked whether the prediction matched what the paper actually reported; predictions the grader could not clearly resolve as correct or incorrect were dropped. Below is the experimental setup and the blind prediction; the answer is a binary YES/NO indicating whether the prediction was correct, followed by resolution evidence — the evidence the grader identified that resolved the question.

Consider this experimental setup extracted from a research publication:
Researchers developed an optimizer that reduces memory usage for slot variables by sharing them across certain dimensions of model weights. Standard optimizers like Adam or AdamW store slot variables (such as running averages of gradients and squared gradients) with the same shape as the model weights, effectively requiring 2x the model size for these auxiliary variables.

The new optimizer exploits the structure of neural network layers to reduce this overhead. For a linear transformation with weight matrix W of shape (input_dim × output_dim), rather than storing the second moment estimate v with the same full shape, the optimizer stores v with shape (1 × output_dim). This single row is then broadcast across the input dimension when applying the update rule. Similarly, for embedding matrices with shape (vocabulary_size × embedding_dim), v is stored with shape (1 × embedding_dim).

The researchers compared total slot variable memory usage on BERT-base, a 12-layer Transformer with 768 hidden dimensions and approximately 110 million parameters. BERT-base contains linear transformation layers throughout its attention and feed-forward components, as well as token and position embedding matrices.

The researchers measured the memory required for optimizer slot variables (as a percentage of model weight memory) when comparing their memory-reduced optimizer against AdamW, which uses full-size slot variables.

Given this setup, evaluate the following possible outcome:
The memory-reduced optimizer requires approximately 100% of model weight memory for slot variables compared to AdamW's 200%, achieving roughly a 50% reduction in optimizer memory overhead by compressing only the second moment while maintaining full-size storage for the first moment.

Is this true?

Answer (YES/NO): YES